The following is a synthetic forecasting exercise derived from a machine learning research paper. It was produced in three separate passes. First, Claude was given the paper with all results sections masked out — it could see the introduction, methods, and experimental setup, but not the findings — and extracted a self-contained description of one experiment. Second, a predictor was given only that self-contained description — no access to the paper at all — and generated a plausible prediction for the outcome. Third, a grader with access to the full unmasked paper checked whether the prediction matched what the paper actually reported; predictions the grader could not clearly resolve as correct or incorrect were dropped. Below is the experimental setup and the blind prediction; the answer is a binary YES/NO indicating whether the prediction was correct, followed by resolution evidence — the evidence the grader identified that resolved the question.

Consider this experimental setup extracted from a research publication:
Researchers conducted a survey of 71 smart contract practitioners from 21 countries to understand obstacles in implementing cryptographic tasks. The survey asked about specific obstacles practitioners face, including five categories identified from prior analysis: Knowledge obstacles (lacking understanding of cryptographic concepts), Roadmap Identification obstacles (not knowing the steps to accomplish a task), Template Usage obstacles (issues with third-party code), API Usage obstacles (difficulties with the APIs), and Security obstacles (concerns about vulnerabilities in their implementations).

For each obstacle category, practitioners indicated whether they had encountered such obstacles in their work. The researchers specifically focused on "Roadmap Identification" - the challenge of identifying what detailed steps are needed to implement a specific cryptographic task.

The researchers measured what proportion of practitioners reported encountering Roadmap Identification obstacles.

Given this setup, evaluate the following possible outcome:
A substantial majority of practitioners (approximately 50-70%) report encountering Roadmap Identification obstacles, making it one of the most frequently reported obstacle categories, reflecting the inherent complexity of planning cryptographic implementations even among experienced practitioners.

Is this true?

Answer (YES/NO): YES